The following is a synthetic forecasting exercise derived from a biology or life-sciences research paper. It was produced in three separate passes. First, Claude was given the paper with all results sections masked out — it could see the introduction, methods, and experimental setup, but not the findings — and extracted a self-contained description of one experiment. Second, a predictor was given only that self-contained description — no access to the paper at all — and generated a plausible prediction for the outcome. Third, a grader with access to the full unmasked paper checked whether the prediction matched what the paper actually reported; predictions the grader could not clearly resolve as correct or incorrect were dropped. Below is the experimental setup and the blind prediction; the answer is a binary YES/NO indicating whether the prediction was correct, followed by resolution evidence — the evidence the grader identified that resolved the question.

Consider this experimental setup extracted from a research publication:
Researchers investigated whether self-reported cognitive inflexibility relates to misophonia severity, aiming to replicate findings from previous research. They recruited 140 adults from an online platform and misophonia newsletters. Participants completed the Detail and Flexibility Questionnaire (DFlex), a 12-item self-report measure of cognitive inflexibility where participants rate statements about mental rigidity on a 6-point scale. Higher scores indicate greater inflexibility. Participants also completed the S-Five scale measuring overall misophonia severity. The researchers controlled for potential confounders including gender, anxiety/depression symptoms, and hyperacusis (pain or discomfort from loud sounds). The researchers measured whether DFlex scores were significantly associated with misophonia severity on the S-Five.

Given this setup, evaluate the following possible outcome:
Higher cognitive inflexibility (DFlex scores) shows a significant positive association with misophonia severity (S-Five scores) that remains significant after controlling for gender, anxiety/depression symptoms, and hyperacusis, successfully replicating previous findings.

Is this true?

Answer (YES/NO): YES